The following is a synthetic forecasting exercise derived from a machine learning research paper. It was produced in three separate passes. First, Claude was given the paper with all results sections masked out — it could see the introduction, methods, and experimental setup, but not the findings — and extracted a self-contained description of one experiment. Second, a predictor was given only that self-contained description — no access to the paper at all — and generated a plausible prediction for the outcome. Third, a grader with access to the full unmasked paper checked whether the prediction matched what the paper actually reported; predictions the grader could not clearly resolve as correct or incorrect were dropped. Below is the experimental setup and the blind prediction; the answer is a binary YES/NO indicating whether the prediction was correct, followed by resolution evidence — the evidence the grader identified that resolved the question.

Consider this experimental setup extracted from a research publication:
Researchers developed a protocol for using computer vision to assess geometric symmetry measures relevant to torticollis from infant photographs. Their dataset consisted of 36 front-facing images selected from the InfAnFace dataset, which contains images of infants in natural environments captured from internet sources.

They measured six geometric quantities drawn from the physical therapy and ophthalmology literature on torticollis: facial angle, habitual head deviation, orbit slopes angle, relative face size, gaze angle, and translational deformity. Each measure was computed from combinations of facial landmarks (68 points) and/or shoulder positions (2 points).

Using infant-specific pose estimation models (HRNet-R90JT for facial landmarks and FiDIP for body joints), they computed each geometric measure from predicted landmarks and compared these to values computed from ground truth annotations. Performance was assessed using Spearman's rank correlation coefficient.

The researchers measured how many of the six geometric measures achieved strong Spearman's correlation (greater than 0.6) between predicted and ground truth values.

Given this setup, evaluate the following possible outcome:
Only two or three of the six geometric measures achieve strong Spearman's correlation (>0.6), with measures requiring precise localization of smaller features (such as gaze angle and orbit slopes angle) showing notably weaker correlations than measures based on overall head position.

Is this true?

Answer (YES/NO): NO